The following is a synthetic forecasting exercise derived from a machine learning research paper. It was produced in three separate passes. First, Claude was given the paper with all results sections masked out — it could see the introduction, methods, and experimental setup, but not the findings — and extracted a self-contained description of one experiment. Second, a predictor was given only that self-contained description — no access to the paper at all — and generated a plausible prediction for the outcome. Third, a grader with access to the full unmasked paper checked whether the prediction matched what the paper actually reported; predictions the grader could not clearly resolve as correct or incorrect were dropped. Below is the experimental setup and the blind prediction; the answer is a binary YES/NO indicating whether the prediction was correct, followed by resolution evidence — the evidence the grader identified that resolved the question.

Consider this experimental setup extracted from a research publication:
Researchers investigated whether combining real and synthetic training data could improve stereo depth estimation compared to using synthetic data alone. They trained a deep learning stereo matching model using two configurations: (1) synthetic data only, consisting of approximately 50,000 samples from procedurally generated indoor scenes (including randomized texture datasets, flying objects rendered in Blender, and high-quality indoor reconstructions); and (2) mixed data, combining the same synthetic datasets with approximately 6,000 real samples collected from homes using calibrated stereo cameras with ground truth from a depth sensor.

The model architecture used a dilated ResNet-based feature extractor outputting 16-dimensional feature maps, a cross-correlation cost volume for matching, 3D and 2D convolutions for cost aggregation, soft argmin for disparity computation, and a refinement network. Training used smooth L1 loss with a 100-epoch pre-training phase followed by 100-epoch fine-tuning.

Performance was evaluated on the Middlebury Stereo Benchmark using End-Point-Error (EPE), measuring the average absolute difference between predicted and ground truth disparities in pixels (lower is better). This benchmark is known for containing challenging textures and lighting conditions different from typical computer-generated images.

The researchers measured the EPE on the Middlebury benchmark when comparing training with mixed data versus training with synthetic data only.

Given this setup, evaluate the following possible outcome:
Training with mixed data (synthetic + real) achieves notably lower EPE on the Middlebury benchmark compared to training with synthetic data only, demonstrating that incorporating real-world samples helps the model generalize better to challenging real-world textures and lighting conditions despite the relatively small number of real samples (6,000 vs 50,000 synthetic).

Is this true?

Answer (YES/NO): NO